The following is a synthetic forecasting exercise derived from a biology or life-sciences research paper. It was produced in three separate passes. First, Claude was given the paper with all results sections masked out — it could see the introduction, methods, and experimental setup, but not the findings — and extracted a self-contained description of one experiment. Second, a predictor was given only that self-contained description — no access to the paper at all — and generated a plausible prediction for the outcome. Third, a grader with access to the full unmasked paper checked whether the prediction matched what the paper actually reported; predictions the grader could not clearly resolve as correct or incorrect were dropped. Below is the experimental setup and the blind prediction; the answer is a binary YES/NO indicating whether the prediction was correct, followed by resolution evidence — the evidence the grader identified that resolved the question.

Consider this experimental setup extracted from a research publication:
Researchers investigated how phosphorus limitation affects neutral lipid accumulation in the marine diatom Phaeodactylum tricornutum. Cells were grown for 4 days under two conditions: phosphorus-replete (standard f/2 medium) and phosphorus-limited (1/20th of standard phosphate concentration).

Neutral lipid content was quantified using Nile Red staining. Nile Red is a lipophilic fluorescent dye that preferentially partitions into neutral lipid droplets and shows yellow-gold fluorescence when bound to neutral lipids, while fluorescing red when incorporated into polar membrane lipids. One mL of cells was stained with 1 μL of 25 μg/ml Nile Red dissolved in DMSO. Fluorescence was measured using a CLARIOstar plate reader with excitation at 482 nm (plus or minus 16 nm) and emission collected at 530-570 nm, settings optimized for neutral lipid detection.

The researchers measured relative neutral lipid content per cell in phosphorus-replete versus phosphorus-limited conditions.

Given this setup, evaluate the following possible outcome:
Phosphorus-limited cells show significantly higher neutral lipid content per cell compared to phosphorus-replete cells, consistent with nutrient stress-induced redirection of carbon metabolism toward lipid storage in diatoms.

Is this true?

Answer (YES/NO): YES